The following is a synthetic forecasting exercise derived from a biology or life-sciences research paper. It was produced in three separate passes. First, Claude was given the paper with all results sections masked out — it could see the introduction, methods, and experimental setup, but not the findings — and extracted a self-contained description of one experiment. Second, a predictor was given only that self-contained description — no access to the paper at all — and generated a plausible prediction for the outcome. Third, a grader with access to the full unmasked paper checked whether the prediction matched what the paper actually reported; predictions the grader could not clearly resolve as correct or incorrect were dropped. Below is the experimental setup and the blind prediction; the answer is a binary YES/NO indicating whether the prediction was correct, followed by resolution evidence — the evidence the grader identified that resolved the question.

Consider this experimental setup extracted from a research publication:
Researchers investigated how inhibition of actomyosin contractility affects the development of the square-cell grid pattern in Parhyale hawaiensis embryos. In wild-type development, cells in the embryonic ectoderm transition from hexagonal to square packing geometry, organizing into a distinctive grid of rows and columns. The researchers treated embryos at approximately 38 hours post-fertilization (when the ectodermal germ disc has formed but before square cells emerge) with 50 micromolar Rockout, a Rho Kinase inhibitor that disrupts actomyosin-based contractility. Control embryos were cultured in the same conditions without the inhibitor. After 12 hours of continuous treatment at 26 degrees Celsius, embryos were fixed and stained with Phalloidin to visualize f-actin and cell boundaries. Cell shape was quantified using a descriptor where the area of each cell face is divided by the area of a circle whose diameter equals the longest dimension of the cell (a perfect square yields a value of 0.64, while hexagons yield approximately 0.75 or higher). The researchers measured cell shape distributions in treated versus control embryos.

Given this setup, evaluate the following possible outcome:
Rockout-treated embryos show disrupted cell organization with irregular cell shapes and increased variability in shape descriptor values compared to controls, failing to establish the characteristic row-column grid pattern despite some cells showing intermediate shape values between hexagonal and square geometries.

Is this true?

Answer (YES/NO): NO